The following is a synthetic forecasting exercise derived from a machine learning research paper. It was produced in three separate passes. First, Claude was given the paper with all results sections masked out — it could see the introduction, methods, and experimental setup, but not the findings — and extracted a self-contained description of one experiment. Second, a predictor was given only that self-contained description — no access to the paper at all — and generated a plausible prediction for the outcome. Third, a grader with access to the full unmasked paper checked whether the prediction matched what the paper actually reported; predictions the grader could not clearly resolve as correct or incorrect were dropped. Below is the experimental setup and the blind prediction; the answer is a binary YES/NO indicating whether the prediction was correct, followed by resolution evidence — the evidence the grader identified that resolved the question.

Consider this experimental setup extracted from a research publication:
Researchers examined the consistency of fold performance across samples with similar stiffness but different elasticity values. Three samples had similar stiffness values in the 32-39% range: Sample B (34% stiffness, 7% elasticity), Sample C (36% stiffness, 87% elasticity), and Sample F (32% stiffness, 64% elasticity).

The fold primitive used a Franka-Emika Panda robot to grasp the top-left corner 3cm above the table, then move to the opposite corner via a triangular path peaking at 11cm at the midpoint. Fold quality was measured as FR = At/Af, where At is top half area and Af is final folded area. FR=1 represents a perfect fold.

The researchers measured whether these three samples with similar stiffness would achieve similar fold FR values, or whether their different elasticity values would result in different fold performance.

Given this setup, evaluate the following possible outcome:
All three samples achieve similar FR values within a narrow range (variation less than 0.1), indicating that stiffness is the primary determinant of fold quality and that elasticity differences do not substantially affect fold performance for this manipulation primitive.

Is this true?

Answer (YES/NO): YES